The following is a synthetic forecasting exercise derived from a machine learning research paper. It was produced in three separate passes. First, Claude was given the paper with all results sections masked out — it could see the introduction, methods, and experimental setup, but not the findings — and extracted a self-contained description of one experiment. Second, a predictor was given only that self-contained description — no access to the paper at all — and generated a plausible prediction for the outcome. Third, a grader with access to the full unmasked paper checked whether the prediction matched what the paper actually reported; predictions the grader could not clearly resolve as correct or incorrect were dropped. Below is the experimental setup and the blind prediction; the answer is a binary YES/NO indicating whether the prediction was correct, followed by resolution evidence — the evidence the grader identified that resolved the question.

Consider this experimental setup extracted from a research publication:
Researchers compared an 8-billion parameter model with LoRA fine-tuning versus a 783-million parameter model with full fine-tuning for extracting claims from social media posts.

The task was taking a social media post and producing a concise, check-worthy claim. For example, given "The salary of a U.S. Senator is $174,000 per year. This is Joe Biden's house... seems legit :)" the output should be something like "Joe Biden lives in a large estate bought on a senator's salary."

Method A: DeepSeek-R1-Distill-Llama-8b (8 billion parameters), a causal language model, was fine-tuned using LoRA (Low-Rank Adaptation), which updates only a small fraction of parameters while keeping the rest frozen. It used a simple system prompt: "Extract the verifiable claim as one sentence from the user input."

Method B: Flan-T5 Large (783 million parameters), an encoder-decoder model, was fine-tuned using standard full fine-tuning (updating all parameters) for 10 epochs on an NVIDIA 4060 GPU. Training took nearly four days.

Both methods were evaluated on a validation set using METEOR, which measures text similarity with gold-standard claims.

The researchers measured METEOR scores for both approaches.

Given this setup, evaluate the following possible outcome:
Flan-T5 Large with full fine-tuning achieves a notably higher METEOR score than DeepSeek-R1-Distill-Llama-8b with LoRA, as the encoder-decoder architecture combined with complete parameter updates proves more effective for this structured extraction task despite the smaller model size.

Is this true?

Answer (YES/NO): YES